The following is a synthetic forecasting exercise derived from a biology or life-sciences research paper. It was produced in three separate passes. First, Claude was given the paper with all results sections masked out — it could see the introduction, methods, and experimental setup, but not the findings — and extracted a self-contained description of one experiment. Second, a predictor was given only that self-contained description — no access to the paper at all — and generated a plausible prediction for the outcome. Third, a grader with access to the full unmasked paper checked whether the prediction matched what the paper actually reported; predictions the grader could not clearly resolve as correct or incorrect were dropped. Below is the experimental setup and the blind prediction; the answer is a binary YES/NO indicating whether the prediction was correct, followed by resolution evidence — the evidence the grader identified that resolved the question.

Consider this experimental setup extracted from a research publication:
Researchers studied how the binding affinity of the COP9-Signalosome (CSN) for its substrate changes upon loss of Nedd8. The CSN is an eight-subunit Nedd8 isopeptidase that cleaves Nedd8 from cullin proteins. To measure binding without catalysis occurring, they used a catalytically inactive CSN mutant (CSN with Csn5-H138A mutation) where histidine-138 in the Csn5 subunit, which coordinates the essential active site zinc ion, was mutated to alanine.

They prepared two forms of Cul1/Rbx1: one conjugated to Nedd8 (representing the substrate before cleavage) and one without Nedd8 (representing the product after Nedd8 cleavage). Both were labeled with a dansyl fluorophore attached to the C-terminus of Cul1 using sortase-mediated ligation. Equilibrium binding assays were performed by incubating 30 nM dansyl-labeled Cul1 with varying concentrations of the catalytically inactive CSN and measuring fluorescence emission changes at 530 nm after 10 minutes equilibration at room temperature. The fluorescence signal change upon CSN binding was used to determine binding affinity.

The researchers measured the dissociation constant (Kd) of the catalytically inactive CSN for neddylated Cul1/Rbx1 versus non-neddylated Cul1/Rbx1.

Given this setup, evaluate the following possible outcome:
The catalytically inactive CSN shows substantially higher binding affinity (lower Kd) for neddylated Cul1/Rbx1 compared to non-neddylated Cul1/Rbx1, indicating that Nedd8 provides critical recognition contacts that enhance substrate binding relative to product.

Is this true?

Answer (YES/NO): NO